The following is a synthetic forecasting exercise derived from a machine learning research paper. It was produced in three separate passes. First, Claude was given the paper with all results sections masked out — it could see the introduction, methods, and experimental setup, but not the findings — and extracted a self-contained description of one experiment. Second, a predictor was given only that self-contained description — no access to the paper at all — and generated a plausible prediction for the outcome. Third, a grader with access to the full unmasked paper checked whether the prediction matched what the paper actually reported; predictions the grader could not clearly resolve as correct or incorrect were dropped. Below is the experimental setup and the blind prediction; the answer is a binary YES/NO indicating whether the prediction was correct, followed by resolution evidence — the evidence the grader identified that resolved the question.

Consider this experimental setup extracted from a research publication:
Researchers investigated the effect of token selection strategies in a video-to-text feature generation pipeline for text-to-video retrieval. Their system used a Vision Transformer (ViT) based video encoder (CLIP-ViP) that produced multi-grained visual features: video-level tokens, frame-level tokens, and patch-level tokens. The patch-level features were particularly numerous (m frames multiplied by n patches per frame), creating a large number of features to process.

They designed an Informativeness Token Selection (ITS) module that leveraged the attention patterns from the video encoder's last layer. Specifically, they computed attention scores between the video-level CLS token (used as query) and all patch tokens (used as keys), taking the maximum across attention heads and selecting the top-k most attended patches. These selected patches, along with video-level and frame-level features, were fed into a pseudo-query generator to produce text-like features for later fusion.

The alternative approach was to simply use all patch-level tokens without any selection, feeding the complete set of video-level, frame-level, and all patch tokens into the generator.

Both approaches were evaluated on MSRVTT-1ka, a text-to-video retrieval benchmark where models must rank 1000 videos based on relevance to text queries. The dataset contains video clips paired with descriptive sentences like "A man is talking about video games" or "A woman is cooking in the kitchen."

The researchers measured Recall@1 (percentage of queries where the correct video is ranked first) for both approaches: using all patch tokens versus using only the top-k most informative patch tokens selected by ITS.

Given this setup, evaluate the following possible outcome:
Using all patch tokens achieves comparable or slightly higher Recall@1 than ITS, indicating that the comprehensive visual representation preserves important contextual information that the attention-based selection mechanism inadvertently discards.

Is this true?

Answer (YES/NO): NO